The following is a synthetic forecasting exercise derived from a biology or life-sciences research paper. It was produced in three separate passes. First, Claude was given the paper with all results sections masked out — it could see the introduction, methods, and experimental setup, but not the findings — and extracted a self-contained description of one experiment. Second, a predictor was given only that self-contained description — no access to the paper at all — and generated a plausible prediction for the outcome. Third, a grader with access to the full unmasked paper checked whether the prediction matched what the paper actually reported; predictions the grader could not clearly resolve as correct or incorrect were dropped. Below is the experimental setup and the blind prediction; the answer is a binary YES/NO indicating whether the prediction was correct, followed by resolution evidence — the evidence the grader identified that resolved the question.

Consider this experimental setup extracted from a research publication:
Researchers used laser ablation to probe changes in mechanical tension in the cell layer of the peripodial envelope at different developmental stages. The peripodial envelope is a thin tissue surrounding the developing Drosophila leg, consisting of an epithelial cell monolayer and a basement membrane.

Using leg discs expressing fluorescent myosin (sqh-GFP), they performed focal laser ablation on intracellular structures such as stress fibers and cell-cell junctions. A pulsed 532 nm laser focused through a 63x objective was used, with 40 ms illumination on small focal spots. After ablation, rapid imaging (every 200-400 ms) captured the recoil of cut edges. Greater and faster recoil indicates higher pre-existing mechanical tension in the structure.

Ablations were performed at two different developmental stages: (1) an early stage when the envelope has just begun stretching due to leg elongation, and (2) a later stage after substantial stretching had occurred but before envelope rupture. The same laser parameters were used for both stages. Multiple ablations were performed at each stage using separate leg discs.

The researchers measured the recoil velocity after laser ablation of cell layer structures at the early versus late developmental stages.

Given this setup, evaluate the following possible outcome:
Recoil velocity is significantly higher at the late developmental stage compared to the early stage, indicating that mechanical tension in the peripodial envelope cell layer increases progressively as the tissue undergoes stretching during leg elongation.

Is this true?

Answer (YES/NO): YES